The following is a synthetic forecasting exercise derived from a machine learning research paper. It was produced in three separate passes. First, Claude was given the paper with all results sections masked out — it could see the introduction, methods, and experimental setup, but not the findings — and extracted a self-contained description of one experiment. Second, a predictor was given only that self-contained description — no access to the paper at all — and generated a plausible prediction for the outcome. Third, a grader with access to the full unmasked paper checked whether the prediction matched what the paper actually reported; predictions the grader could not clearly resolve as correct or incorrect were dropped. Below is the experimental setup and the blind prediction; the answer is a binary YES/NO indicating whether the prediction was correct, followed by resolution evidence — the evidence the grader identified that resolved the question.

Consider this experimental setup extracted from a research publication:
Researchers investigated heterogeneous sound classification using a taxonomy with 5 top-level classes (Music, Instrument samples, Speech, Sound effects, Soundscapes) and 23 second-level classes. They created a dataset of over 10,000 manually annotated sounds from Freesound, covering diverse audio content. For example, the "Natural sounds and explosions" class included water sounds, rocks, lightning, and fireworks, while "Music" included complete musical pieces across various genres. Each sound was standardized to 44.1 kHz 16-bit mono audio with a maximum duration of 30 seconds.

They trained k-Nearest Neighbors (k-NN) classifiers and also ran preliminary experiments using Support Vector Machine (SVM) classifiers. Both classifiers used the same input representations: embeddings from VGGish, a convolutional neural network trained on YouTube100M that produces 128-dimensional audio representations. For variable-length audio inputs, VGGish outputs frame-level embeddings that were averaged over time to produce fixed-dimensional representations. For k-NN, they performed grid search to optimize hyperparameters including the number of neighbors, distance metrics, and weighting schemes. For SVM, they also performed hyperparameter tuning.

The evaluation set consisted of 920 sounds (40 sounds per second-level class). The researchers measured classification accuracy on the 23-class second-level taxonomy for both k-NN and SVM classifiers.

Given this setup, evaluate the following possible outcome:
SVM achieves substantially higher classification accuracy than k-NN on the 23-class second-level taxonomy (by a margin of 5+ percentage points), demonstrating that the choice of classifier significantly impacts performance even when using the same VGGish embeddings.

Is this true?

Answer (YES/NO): NO